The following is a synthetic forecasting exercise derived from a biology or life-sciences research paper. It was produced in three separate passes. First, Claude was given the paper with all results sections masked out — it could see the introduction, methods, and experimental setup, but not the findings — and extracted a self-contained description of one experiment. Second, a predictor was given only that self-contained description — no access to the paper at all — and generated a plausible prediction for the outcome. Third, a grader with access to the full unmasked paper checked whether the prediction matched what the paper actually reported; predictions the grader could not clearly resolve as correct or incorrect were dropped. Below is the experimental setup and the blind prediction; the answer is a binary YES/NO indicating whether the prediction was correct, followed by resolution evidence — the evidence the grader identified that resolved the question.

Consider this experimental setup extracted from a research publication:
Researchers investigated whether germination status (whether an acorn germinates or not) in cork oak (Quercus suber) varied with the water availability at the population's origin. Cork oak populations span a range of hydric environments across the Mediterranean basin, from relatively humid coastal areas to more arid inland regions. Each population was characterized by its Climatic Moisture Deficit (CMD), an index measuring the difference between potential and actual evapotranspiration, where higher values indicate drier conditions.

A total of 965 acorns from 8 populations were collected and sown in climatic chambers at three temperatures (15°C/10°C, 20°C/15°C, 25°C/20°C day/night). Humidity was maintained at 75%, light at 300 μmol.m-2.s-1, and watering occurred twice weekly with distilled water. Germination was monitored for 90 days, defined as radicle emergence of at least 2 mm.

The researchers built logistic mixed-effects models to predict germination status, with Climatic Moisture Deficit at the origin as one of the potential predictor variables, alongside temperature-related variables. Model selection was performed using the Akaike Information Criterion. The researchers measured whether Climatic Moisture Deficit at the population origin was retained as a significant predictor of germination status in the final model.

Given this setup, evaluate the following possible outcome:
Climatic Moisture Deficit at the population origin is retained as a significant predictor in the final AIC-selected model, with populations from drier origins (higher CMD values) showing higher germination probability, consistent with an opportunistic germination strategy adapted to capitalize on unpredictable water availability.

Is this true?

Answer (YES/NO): NO